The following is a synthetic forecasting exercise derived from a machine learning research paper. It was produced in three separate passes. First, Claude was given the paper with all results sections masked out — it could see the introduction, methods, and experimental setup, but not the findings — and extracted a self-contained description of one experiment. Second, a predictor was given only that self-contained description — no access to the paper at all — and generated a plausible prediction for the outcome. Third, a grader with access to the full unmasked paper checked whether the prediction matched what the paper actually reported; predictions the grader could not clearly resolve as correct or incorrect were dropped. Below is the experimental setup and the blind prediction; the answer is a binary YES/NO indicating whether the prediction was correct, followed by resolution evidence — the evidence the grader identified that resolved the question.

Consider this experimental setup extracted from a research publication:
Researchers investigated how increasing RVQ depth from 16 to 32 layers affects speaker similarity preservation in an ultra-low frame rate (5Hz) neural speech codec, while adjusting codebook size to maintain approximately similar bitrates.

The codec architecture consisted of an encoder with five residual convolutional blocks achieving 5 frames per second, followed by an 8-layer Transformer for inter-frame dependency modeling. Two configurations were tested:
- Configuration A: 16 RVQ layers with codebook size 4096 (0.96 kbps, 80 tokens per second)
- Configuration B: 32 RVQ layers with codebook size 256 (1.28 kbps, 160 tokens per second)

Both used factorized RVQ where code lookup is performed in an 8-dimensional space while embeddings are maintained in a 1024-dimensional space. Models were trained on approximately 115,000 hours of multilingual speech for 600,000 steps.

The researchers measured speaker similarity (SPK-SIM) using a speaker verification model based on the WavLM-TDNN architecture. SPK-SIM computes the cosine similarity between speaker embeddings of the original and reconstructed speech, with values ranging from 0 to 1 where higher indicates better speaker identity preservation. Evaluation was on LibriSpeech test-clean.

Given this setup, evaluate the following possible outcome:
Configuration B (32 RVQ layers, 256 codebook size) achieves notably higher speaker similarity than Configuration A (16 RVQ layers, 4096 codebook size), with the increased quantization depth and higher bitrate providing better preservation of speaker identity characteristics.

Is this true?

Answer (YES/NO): YES